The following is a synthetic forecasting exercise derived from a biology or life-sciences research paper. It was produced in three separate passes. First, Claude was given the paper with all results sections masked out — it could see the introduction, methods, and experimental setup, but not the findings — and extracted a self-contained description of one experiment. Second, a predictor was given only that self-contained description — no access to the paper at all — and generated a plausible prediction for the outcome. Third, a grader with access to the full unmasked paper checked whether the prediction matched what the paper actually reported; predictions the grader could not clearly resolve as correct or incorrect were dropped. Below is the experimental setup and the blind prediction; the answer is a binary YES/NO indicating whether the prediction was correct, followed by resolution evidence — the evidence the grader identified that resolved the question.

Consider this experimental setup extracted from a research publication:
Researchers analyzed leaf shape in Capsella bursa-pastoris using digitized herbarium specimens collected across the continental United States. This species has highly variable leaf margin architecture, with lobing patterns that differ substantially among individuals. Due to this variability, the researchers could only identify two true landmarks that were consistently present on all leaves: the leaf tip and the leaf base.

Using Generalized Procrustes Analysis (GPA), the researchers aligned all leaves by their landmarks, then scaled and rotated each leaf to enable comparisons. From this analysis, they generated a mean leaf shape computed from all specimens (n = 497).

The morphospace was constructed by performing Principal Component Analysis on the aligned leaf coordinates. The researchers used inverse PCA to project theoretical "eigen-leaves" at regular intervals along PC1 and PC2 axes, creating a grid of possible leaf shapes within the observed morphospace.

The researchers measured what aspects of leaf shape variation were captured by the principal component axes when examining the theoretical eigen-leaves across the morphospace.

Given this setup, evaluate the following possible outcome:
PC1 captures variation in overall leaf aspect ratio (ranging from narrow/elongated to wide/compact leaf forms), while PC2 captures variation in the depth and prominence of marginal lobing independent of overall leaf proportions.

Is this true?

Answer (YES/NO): NO